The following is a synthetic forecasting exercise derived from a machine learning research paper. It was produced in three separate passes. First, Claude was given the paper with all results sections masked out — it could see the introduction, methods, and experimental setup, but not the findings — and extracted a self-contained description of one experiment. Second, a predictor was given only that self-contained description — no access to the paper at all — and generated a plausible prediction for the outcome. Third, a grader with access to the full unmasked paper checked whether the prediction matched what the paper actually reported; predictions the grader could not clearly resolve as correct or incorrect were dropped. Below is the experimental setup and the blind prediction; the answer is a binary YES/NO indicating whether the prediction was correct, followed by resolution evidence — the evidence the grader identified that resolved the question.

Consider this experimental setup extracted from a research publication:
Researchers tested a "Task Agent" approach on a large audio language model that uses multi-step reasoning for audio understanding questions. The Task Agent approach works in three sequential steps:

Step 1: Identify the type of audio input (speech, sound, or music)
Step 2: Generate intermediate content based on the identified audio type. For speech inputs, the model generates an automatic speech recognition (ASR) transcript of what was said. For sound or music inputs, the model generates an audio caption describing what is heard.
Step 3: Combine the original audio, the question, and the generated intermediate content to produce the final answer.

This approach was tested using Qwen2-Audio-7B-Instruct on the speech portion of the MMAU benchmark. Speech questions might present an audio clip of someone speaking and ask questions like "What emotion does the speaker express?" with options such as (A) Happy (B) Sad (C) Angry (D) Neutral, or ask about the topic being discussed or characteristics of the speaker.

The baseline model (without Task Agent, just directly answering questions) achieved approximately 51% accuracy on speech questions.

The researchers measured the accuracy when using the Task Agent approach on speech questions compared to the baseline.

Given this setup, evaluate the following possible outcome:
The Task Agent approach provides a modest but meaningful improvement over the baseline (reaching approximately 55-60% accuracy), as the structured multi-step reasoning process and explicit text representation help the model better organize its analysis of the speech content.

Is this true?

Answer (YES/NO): NO